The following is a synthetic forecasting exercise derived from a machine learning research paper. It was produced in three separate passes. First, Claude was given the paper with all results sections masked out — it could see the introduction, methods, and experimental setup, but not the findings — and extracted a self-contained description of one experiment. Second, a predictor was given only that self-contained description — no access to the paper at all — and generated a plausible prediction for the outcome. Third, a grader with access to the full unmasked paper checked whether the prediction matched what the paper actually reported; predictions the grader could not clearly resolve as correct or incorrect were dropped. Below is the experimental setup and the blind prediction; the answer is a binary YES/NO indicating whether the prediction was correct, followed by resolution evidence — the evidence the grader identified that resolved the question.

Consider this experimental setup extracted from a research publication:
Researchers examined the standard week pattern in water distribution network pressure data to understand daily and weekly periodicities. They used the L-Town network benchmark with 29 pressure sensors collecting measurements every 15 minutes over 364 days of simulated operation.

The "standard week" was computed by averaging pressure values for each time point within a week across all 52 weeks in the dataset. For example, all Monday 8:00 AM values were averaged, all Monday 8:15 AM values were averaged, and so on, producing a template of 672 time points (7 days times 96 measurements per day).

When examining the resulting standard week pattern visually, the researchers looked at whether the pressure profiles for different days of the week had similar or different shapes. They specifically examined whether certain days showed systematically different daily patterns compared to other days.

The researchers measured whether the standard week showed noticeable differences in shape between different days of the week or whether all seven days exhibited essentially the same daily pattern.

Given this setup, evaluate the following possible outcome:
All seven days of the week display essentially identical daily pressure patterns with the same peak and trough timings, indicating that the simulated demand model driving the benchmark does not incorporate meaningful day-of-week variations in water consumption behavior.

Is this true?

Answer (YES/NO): NO